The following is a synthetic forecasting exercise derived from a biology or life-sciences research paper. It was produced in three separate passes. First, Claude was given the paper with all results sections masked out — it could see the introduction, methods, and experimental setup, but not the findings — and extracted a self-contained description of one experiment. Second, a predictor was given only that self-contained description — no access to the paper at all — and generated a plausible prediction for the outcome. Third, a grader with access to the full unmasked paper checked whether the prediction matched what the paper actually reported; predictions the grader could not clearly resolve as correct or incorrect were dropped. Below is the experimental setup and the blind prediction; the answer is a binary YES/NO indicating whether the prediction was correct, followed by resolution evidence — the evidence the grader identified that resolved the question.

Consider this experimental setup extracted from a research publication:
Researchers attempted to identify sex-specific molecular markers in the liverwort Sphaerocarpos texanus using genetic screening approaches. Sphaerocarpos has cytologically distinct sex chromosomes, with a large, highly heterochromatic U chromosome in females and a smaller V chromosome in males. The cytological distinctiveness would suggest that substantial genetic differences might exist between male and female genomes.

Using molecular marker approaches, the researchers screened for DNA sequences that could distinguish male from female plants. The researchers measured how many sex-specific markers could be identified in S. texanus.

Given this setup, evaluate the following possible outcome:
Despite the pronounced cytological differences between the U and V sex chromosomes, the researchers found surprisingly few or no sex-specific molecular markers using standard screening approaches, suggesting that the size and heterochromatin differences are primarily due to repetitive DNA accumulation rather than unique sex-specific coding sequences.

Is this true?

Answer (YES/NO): NO